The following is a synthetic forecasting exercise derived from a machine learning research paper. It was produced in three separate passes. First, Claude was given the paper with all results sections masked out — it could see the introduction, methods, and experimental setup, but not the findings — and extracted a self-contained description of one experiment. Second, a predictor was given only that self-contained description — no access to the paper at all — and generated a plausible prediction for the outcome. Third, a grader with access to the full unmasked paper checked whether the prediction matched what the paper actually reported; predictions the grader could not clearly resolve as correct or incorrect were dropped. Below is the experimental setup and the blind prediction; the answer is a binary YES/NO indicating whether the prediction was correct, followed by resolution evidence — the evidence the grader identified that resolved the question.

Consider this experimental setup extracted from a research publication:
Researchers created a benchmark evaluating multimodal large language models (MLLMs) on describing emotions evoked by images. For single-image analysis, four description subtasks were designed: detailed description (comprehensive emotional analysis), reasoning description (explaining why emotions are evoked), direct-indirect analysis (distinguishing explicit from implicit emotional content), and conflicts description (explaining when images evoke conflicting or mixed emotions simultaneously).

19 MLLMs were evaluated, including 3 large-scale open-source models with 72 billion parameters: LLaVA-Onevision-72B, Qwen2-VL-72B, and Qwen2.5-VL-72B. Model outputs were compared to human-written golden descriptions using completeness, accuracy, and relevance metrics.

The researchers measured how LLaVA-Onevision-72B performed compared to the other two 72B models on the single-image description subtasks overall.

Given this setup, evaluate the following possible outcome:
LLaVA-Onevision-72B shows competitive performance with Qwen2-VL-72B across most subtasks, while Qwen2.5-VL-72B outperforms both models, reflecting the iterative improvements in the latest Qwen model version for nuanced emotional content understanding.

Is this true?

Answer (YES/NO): NO